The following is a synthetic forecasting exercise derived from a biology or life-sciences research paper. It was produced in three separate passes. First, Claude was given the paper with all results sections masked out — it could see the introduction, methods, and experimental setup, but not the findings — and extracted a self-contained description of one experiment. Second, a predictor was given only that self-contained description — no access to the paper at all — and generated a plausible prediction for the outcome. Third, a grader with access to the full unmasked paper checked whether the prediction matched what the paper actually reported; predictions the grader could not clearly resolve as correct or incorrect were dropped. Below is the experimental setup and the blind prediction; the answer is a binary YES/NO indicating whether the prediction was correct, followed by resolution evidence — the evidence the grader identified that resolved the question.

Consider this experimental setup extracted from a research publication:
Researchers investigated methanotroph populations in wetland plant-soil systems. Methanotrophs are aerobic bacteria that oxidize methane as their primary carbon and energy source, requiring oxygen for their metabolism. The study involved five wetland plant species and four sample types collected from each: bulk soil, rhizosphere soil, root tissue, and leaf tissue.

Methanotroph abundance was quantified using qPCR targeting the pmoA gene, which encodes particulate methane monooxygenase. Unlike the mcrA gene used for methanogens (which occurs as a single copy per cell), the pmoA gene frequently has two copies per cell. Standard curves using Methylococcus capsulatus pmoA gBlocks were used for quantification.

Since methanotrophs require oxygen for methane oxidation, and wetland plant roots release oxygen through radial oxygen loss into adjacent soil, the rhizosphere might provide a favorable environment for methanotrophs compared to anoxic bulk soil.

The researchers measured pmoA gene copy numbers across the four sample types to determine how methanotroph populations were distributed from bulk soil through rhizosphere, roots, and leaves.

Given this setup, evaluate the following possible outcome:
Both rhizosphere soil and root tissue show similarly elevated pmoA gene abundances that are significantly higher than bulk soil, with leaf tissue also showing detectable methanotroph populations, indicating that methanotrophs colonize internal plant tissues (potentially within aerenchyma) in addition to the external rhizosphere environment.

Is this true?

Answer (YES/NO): NO